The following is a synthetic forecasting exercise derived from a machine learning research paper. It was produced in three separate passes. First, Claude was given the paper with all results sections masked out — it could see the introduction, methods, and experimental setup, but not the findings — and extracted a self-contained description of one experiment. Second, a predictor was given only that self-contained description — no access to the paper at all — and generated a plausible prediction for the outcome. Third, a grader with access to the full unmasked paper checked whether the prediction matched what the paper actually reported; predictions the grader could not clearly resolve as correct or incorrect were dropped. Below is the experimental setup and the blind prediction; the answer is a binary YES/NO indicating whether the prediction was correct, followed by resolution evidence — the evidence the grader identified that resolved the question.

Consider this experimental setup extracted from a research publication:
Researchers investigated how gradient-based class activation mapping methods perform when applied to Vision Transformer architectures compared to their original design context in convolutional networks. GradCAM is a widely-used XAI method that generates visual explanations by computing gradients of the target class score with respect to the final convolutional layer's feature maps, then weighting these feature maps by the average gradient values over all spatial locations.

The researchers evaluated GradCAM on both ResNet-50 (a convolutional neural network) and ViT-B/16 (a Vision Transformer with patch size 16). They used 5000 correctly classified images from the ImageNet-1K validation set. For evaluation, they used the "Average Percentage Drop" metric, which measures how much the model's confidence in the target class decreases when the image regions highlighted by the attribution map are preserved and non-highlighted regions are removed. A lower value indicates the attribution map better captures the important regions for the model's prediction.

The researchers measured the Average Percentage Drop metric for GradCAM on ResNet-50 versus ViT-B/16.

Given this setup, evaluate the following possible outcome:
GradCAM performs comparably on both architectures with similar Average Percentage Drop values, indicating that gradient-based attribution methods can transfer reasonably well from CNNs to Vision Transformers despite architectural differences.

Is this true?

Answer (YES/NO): NO